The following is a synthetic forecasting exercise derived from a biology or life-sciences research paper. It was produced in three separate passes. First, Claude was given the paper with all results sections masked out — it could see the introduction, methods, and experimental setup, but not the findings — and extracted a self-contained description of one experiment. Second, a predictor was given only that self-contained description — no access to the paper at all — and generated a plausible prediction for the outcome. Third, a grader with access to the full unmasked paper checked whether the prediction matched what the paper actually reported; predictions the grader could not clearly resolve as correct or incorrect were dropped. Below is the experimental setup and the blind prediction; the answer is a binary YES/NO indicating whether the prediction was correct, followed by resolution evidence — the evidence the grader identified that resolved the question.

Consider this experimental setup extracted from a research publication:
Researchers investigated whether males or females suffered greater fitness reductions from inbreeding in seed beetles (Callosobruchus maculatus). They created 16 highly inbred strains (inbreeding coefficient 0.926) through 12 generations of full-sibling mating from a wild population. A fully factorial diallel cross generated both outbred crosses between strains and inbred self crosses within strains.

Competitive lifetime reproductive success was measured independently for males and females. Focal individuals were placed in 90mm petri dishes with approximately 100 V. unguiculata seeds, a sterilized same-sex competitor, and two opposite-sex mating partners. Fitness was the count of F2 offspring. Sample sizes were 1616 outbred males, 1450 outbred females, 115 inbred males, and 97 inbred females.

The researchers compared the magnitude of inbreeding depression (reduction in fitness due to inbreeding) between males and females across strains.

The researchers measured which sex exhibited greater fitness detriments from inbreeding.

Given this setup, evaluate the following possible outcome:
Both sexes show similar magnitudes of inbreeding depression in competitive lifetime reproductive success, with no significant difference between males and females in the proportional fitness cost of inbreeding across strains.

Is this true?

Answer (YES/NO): NO